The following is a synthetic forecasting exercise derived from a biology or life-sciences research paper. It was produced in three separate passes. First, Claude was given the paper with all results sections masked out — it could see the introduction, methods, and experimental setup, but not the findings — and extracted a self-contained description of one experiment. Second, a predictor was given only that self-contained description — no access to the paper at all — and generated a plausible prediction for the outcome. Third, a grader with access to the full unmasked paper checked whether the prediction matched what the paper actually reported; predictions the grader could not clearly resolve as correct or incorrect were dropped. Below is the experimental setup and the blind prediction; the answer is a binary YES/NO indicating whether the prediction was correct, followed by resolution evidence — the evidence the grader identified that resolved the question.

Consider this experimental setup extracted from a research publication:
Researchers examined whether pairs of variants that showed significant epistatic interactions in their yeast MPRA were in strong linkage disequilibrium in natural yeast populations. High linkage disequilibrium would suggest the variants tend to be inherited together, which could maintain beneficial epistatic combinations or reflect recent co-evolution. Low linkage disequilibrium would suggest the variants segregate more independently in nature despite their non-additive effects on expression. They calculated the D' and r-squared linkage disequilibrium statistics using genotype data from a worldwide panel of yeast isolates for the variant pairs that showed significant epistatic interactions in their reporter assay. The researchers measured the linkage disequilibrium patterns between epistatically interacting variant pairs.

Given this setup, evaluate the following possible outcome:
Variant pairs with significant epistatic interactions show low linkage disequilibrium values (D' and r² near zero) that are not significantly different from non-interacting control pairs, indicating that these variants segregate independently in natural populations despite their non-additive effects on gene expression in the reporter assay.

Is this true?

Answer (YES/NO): NO